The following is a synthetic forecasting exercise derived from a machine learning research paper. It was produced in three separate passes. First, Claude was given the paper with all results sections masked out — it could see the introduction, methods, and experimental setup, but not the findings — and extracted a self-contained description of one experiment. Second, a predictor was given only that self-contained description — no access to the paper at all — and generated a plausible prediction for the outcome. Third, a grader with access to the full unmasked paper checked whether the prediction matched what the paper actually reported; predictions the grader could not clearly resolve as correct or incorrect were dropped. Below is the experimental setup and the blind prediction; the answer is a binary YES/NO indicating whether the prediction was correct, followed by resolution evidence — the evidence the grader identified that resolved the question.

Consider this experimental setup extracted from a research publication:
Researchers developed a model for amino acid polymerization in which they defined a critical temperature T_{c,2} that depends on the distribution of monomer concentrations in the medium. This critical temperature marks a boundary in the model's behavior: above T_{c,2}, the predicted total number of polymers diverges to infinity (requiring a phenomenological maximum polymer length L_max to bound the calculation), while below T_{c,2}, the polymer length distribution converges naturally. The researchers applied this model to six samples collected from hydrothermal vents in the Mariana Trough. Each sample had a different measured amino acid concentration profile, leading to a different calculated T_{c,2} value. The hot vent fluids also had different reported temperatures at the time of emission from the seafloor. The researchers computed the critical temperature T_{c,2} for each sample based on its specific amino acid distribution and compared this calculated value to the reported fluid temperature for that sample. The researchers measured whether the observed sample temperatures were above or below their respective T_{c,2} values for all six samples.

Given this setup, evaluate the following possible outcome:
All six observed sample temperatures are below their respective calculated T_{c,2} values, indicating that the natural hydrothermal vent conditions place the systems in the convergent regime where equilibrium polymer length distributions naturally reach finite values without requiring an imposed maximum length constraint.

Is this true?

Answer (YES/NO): YES